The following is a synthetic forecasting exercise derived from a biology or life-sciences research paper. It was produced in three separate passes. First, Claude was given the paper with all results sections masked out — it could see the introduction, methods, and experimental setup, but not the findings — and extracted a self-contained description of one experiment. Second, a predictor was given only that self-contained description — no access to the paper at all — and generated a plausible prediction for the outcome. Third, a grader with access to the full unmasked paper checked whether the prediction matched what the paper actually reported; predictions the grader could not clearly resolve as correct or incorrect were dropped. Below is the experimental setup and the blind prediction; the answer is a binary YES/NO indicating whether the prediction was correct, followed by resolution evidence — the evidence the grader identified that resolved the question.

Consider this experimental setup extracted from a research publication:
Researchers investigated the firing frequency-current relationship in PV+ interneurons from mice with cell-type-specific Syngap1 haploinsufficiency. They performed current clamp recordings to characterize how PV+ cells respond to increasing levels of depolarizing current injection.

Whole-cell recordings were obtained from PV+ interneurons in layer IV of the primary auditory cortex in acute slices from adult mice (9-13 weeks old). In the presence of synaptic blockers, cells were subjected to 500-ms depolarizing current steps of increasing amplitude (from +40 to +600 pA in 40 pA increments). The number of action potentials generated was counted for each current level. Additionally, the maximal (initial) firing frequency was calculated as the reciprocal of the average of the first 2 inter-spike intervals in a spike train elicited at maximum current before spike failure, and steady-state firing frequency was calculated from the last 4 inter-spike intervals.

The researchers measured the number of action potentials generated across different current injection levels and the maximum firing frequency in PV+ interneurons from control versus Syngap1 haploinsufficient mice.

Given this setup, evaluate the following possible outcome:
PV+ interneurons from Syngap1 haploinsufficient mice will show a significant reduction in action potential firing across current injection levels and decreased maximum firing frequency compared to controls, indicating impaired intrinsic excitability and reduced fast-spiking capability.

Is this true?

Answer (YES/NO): NO